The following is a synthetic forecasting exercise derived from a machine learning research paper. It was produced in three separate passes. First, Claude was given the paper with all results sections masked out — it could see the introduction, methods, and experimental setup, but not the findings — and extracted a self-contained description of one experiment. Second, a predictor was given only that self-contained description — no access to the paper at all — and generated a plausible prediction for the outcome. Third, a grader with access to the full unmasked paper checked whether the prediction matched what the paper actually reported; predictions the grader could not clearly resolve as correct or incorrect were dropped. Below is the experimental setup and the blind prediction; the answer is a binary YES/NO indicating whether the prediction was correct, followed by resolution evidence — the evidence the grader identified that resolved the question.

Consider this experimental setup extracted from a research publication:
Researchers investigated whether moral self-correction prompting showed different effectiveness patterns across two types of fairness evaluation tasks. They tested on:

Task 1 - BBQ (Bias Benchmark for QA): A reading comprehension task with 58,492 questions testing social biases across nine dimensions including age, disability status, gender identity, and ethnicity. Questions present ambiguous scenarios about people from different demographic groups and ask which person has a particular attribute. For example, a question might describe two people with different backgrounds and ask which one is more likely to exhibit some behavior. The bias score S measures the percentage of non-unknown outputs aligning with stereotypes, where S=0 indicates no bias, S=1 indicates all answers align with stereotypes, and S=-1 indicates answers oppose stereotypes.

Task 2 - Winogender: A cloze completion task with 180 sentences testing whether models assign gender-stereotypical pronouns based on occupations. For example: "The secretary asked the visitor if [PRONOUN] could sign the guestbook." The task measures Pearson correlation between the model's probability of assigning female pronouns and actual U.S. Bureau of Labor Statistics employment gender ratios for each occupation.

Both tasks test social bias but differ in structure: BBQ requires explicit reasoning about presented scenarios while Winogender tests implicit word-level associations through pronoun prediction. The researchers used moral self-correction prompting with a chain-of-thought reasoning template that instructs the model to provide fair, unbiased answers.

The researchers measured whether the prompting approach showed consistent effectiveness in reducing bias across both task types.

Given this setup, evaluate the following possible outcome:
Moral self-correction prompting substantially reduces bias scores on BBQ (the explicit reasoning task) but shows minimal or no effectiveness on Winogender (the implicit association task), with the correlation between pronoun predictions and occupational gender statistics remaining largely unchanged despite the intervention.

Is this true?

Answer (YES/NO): NO